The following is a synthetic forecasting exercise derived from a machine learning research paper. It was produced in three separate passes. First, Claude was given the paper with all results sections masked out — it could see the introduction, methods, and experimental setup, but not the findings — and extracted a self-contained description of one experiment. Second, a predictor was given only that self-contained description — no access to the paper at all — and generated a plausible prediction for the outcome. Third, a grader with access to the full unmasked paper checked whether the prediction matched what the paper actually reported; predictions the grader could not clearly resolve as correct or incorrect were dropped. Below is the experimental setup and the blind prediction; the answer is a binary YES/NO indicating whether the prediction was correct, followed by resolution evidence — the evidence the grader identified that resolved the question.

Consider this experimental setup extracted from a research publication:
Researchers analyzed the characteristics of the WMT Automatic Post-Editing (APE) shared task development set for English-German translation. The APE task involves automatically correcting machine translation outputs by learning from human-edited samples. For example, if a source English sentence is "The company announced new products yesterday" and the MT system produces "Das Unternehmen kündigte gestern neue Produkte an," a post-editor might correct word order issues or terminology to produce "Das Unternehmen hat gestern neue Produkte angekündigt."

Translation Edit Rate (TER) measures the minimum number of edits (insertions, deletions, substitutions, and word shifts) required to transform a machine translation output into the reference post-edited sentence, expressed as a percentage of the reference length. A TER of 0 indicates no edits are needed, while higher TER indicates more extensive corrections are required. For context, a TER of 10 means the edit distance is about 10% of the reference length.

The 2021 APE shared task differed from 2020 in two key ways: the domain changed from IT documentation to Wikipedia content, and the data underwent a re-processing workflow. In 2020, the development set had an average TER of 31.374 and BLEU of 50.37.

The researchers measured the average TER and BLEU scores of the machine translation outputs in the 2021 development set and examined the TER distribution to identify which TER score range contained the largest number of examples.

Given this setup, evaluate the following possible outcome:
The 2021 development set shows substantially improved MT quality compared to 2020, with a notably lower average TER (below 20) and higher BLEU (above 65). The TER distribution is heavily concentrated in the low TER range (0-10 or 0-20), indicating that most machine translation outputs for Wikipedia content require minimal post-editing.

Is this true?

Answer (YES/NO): YES